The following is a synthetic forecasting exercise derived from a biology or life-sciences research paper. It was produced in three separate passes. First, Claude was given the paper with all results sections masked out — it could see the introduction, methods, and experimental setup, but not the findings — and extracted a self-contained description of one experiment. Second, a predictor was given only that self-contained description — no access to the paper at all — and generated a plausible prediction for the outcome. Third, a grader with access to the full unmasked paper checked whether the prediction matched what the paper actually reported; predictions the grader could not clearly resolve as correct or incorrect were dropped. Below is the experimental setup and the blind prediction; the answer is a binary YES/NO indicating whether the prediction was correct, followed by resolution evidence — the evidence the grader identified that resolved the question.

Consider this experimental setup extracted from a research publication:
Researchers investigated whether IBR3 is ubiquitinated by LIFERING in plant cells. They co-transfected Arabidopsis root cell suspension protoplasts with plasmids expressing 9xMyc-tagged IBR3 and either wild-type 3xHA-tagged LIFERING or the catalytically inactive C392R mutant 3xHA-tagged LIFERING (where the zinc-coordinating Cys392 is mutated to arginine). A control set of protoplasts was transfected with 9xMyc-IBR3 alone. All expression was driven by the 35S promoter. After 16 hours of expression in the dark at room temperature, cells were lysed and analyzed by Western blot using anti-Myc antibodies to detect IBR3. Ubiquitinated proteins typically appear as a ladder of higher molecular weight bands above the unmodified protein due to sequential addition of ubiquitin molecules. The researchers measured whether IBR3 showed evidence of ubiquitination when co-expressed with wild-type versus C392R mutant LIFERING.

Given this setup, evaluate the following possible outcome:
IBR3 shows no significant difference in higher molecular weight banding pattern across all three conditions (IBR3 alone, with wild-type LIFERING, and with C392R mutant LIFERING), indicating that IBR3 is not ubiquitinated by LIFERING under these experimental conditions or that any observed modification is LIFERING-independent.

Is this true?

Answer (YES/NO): NO